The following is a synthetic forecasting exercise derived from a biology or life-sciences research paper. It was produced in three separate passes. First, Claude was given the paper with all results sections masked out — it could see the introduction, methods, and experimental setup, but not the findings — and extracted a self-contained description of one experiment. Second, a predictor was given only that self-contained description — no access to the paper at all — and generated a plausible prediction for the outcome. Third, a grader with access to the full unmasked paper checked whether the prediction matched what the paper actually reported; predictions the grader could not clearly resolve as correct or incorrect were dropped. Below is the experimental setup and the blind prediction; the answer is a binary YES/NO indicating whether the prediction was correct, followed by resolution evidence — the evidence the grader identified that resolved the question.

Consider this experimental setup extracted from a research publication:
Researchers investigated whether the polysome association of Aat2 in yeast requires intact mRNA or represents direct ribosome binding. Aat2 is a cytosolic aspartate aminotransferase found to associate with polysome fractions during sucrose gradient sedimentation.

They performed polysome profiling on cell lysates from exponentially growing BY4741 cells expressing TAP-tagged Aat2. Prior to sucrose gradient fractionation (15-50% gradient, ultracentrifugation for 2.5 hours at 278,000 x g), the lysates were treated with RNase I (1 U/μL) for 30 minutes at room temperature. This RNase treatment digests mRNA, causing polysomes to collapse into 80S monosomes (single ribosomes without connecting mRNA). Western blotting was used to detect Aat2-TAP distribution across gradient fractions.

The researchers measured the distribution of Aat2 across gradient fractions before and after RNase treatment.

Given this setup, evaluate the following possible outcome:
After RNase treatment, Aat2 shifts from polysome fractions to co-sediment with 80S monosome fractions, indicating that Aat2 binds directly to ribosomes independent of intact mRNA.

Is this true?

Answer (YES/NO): YES